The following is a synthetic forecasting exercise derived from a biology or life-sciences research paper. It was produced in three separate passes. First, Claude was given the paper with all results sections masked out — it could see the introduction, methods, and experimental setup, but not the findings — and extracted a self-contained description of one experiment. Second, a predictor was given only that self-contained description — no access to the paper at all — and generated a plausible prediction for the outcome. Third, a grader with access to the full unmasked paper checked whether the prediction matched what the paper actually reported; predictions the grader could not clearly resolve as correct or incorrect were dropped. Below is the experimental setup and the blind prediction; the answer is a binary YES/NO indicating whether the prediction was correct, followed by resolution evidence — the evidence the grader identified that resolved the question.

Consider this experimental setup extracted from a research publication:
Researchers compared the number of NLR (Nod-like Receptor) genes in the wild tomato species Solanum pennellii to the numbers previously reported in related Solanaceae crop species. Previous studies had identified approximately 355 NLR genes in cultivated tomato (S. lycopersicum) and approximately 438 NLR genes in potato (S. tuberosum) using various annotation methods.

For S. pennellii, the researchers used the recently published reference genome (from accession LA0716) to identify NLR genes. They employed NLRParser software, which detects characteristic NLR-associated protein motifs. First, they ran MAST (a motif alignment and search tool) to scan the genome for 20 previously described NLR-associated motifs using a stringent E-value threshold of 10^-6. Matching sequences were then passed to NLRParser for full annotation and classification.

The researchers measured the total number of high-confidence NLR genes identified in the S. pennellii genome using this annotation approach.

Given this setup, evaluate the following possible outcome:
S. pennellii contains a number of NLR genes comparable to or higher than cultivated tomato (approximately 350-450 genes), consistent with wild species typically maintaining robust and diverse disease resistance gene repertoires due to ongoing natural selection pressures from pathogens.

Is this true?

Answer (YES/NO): NO